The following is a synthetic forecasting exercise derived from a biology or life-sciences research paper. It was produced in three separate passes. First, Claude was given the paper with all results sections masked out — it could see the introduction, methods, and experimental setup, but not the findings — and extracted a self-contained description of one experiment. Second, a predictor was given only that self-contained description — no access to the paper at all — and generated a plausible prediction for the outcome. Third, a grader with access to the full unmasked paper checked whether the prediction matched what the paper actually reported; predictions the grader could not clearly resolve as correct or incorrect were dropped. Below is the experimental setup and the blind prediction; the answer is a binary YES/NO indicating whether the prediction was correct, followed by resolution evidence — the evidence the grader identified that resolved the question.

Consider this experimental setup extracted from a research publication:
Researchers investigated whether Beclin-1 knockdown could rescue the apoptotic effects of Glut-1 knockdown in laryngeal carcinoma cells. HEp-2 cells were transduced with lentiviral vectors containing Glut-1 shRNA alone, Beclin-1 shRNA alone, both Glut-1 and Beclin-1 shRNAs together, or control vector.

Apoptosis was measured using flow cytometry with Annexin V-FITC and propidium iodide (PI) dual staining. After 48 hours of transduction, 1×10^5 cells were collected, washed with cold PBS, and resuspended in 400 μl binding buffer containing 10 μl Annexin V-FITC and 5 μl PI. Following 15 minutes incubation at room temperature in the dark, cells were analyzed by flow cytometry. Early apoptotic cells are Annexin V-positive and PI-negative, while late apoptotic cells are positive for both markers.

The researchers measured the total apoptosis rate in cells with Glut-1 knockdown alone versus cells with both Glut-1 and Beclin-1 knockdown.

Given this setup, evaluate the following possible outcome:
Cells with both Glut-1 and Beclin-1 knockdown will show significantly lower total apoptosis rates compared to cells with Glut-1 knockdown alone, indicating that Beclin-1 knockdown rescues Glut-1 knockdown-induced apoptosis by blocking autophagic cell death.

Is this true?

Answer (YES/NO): YES